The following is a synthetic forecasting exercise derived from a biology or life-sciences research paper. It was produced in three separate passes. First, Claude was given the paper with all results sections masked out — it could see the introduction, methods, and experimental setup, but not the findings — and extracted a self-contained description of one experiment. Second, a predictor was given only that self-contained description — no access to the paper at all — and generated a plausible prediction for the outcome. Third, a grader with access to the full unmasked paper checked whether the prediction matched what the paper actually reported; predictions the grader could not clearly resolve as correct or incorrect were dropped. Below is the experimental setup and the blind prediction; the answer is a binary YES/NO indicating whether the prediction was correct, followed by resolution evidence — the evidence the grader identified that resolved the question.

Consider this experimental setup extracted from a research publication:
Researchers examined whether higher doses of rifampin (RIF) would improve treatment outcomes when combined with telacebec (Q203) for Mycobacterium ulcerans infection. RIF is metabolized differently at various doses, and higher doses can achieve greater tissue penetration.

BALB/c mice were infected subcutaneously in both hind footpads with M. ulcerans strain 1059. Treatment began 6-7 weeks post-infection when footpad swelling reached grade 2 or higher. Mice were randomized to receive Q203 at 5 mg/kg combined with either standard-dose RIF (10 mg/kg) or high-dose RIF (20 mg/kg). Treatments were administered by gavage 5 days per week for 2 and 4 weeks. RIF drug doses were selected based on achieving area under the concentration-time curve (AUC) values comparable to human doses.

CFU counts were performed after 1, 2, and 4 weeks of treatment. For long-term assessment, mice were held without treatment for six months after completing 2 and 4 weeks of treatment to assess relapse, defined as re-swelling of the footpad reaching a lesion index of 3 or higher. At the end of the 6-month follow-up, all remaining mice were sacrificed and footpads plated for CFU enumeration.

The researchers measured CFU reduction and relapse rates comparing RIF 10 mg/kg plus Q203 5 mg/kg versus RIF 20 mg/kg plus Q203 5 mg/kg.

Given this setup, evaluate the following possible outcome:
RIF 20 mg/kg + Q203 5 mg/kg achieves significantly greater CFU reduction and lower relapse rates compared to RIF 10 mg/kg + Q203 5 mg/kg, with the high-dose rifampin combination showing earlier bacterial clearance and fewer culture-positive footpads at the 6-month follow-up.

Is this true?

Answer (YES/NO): NO